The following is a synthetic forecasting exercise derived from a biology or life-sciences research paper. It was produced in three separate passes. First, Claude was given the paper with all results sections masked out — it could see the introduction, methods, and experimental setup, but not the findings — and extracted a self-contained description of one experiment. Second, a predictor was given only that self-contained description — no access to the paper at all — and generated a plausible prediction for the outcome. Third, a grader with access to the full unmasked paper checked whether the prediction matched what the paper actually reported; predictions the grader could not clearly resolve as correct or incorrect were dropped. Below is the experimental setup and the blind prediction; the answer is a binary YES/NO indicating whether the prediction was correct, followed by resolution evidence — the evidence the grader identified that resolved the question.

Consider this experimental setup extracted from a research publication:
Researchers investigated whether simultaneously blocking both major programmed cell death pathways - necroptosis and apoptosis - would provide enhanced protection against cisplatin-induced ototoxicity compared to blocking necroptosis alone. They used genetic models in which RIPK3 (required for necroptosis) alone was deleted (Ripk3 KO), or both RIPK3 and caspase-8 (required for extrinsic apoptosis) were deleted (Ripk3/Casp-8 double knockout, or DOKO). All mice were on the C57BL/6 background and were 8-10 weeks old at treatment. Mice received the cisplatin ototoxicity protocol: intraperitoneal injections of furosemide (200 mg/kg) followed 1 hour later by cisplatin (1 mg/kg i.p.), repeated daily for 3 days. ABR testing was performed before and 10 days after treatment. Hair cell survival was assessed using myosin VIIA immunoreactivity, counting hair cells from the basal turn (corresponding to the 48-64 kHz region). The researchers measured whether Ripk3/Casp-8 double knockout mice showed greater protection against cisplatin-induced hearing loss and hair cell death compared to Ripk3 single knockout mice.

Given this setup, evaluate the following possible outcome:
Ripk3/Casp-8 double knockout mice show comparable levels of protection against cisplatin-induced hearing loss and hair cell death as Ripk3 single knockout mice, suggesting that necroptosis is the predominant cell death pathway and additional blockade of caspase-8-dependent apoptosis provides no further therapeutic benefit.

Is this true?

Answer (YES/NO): NO